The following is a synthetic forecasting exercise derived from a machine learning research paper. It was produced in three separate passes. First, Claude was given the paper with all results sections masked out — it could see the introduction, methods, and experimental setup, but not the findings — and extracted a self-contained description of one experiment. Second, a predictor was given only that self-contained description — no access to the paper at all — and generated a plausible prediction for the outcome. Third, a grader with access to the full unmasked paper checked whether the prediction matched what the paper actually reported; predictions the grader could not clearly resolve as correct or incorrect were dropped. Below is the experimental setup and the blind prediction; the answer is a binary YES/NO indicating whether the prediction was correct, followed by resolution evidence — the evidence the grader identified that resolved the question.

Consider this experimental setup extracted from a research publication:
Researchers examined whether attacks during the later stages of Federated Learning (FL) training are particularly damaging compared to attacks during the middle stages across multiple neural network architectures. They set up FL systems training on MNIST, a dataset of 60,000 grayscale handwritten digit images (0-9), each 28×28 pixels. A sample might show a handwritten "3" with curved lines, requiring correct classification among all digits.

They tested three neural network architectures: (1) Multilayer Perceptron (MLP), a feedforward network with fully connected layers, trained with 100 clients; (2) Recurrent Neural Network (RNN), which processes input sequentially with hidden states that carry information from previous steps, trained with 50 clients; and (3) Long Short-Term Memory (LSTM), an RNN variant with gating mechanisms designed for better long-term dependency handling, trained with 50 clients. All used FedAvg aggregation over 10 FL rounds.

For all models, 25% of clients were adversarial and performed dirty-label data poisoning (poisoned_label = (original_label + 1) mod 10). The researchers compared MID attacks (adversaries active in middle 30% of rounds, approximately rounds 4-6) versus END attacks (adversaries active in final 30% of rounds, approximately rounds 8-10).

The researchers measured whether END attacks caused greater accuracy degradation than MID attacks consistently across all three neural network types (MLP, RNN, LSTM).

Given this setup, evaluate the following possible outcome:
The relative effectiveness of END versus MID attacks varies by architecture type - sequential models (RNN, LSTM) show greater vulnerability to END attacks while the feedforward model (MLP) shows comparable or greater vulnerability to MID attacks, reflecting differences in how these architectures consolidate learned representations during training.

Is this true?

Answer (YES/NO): NO